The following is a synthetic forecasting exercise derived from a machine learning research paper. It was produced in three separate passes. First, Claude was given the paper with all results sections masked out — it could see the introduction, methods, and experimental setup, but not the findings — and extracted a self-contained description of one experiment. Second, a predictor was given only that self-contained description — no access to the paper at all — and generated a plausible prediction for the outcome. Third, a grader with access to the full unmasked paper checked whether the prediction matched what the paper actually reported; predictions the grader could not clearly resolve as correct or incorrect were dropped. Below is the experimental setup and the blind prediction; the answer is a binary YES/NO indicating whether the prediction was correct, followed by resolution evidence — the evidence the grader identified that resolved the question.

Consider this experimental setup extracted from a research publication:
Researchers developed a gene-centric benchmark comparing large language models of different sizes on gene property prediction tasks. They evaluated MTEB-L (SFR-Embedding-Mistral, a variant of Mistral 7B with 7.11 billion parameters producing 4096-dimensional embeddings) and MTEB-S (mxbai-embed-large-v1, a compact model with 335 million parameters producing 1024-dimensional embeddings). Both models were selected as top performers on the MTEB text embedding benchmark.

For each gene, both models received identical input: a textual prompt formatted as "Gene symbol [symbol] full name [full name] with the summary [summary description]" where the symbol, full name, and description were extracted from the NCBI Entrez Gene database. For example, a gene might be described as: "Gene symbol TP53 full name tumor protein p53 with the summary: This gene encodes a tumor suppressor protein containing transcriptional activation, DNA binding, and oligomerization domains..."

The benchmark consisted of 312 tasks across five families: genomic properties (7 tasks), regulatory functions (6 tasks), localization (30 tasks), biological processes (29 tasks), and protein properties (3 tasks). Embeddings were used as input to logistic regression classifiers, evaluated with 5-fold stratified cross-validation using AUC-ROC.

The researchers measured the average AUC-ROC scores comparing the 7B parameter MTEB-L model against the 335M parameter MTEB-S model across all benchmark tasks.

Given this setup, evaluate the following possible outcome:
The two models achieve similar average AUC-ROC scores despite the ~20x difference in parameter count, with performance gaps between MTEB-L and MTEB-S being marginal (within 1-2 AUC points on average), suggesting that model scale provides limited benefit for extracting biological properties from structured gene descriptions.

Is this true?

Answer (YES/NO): YES